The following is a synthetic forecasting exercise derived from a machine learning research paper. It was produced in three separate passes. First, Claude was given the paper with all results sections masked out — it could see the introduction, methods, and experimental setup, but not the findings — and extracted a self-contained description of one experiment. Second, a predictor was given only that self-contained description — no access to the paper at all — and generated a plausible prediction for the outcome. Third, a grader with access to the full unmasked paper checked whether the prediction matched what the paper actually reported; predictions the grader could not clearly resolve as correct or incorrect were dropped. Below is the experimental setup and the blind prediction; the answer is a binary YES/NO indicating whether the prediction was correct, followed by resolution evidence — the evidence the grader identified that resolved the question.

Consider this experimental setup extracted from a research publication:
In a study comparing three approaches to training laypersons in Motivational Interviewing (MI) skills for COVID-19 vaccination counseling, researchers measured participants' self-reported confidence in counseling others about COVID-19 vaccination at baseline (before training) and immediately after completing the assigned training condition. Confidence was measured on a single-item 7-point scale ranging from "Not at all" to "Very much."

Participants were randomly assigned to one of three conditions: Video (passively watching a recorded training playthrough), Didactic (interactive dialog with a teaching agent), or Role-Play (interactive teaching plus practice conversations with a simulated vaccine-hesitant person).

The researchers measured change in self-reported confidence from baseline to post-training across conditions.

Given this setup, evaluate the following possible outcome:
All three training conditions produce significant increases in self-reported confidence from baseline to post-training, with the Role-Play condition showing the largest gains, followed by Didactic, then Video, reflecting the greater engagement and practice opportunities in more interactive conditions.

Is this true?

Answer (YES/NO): NO